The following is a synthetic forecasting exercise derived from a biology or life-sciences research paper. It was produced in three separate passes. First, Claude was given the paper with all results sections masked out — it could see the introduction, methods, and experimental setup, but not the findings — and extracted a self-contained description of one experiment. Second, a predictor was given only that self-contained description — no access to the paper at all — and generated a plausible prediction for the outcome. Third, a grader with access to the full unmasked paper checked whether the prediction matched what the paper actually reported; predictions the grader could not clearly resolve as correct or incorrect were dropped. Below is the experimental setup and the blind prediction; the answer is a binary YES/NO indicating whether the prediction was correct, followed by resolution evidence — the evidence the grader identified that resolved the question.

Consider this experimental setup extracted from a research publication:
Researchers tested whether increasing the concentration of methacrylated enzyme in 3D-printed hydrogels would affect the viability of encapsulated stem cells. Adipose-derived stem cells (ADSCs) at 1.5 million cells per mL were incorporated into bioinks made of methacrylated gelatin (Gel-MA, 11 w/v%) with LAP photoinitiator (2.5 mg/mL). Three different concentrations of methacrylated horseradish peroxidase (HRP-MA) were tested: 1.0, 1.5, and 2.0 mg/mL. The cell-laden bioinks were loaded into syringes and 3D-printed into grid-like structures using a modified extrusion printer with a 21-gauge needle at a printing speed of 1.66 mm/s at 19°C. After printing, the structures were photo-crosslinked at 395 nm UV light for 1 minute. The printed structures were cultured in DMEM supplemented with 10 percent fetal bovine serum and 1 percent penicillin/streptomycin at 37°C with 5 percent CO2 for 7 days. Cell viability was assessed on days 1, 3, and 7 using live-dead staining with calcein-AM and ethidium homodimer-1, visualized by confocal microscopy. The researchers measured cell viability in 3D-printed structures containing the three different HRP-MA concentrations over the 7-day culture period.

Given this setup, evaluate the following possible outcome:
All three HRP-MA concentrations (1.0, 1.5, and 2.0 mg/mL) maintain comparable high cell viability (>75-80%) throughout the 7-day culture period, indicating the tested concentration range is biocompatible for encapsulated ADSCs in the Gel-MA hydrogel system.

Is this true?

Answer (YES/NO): YES